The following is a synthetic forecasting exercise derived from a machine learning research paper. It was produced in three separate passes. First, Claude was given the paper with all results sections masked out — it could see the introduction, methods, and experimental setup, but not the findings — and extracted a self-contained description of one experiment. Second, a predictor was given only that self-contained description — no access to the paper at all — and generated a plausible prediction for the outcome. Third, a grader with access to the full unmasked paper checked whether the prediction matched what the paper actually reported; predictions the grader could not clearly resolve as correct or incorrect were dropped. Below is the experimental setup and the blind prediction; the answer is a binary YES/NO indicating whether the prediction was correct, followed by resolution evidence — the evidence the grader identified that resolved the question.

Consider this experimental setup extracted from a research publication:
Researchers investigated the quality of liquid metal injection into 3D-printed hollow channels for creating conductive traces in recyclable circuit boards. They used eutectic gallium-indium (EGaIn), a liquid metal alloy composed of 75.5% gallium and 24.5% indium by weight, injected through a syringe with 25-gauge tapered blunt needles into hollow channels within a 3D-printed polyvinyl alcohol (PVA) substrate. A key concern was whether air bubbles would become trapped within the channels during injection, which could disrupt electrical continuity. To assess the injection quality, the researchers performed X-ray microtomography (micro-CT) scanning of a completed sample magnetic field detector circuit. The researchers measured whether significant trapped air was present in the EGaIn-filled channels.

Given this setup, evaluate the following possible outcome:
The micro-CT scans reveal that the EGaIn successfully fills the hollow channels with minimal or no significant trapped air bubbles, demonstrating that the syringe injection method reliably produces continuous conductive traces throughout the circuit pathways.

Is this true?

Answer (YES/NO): YES